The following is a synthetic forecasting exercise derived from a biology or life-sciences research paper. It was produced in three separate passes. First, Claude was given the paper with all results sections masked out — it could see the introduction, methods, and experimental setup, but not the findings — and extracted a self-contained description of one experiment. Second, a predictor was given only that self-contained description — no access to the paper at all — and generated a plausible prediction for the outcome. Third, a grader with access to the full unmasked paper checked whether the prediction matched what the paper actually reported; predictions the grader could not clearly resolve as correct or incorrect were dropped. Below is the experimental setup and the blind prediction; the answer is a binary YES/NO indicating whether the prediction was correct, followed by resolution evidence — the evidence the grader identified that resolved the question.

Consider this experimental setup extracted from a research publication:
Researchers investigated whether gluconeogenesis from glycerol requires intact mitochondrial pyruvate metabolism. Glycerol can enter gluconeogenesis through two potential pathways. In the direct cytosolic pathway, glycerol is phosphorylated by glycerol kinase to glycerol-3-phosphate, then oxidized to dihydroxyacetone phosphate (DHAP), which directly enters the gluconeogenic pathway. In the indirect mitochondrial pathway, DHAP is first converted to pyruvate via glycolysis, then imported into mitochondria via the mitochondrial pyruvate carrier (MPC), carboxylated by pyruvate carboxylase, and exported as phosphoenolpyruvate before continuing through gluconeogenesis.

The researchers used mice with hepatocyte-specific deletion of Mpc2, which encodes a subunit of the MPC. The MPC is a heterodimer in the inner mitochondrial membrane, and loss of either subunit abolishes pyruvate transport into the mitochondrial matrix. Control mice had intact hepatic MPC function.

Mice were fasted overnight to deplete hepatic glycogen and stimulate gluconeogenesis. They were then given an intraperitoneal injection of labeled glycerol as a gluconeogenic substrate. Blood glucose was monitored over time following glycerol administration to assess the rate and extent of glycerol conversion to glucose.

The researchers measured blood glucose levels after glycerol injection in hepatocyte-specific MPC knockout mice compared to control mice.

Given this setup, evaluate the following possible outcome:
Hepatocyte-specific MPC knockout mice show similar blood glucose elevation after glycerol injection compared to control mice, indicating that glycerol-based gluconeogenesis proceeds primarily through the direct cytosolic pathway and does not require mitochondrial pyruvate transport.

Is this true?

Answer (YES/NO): YES